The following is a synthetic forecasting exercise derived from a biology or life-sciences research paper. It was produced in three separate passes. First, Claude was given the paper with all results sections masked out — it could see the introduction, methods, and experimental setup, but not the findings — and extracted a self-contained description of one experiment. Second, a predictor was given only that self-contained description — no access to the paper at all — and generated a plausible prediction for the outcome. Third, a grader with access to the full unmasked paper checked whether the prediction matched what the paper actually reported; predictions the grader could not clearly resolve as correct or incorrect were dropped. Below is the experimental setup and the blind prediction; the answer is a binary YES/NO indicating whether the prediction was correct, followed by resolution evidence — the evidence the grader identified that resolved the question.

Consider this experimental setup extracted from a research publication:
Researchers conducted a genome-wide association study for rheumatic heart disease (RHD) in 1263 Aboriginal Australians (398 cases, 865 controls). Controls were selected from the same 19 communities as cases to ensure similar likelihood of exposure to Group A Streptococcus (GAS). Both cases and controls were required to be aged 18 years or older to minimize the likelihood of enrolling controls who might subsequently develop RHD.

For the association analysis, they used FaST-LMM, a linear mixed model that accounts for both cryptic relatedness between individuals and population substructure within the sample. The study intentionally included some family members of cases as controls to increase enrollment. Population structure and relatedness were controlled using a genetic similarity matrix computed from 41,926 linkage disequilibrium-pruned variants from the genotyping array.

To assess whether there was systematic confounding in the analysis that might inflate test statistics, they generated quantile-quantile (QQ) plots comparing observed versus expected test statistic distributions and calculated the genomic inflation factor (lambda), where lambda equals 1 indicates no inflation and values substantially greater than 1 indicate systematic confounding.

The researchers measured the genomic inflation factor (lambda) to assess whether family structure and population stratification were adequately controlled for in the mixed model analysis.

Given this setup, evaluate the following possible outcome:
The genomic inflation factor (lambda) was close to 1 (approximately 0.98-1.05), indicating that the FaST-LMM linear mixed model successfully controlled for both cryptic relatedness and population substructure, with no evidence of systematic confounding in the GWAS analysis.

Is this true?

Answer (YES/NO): YES